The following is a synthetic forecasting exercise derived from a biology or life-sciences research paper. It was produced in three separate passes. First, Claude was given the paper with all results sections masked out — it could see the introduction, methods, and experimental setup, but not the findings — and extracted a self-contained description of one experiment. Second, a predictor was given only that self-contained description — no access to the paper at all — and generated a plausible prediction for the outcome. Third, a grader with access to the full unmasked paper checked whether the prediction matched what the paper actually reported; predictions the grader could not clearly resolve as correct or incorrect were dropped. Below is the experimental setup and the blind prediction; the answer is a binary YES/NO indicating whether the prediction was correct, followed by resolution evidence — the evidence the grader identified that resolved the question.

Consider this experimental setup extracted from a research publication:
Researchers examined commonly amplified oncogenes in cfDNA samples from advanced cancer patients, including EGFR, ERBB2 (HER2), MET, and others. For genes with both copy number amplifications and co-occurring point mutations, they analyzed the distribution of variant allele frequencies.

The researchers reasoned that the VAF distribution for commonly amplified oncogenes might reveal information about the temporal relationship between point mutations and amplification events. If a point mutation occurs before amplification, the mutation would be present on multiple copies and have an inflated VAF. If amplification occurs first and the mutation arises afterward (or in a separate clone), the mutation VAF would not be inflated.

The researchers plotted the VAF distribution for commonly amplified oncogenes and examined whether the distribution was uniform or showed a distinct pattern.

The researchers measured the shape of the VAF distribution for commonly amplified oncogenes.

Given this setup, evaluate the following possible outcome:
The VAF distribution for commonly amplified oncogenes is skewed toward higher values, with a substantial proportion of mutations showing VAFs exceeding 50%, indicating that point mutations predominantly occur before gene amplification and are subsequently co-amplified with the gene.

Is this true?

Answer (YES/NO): NO